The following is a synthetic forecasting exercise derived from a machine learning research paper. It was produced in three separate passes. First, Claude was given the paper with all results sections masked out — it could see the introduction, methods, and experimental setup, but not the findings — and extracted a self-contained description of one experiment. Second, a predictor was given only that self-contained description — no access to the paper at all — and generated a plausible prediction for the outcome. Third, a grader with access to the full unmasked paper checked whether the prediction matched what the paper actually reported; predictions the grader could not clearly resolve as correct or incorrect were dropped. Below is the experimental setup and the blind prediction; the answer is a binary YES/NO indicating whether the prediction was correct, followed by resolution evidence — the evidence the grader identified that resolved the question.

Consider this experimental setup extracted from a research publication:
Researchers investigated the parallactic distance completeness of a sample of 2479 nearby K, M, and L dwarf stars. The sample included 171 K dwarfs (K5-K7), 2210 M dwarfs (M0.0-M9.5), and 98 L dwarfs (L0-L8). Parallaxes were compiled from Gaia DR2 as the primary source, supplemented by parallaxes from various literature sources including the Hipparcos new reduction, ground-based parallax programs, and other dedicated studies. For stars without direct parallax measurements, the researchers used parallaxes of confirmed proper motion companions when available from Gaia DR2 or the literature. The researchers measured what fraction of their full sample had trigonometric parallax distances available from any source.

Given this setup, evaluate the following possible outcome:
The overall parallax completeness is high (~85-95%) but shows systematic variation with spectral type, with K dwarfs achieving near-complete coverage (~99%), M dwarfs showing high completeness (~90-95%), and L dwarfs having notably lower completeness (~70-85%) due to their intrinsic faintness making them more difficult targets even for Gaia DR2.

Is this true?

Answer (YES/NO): NO